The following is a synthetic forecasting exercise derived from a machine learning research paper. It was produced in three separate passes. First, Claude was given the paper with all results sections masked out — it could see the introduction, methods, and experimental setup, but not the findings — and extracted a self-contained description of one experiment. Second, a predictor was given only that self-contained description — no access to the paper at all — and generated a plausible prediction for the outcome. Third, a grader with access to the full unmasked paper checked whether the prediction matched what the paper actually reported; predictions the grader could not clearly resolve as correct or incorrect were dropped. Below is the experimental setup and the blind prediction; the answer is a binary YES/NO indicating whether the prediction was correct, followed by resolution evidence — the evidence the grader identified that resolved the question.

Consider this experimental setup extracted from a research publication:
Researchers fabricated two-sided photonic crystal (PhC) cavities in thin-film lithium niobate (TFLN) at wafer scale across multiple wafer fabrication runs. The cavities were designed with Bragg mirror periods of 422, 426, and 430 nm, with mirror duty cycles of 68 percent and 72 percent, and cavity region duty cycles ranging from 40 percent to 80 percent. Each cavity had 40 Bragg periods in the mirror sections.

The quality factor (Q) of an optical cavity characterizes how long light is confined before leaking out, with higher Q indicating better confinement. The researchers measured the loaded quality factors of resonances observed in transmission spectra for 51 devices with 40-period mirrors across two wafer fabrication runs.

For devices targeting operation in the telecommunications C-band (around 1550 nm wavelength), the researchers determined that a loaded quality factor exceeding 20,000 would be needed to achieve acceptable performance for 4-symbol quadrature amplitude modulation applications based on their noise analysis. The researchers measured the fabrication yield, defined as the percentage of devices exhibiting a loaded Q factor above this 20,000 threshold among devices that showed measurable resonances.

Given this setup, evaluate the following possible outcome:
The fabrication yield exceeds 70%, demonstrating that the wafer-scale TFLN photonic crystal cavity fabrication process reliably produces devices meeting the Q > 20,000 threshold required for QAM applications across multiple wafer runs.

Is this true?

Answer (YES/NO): NO